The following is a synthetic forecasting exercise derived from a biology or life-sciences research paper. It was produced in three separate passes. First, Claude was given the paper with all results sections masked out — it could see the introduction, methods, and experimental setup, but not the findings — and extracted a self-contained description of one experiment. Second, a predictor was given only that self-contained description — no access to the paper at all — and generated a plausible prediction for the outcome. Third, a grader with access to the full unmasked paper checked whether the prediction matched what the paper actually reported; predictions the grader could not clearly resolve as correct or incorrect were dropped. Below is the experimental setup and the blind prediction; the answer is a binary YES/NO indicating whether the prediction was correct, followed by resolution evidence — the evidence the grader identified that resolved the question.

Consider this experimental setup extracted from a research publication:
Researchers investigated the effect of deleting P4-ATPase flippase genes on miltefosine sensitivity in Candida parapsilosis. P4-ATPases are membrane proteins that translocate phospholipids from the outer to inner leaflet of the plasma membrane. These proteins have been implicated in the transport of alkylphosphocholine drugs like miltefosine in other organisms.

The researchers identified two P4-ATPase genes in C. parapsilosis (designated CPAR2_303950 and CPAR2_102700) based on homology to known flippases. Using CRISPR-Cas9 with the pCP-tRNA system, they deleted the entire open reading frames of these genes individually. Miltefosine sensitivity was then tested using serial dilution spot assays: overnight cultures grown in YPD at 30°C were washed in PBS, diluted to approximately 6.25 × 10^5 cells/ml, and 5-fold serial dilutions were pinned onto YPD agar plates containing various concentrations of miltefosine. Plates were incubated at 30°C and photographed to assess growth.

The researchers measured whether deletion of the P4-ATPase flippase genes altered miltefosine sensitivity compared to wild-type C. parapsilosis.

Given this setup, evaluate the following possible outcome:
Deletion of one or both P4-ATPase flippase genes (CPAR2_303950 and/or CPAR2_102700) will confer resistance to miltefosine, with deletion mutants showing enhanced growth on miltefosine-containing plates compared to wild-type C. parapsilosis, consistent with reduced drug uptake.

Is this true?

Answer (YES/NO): NO